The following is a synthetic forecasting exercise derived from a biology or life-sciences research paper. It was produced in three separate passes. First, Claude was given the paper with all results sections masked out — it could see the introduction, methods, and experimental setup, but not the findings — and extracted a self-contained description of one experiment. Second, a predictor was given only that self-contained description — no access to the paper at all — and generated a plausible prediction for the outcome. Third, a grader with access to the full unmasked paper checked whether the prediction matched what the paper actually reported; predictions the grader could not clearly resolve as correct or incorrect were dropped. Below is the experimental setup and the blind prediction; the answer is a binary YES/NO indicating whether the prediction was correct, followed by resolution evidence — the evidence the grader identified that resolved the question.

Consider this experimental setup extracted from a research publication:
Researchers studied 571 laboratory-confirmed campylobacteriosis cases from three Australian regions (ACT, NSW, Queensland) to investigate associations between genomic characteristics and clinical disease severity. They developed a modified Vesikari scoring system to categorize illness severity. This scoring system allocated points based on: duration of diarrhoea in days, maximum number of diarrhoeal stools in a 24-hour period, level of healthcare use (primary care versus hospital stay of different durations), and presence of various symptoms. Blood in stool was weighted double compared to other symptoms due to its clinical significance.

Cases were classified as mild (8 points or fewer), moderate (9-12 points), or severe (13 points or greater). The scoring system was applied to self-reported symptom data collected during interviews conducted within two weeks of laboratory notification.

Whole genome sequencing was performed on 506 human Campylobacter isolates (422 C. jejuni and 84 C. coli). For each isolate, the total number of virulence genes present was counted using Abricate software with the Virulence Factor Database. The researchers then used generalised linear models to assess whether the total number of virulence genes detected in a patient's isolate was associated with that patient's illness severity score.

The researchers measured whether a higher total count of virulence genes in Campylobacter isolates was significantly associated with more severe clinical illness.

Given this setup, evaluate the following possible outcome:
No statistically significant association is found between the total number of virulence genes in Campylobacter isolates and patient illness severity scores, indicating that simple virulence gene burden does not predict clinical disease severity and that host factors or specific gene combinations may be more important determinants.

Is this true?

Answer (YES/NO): YES